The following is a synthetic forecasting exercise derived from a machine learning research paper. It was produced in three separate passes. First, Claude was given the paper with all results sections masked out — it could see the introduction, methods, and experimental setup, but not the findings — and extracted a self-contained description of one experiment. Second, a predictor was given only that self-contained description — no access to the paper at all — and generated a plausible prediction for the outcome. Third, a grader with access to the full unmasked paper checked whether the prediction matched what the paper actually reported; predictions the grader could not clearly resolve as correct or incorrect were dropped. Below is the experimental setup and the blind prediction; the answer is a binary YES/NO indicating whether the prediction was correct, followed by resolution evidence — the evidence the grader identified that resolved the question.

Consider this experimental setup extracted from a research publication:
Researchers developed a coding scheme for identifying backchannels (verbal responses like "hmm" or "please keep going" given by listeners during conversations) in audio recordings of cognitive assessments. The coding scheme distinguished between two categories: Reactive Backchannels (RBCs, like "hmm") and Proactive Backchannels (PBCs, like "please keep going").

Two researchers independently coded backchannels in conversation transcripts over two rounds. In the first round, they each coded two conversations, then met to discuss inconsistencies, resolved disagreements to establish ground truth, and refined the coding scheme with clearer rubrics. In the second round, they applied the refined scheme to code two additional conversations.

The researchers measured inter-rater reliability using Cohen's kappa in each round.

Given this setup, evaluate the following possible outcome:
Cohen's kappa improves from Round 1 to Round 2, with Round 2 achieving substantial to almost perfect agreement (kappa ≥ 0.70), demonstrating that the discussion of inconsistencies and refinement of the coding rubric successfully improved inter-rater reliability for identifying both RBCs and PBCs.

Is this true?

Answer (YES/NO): YES